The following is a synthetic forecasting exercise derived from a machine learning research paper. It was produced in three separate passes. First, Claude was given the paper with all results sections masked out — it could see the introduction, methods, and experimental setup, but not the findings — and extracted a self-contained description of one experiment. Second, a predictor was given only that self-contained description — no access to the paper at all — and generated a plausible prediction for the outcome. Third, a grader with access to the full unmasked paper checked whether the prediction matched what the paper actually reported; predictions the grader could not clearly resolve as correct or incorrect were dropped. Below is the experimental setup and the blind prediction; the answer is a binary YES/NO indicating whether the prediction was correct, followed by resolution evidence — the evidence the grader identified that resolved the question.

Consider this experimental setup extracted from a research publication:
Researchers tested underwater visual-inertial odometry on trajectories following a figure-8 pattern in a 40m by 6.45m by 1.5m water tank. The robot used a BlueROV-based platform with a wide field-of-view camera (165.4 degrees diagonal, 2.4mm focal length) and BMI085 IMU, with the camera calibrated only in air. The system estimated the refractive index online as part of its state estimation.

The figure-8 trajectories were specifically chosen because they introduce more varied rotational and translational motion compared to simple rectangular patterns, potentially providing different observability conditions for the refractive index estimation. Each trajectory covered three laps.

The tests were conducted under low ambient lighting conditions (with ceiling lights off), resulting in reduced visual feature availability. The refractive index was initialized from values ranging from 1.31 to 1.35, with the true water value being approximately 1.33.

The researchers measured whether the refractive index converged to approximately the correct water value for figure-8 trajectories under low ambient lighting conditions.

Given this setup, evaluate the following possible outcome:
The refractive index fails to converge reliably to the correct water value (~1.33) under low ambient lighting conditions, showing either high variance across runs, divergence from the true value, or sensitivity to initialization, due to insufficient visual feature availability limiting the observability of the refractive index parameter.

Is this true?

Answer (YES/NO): NO